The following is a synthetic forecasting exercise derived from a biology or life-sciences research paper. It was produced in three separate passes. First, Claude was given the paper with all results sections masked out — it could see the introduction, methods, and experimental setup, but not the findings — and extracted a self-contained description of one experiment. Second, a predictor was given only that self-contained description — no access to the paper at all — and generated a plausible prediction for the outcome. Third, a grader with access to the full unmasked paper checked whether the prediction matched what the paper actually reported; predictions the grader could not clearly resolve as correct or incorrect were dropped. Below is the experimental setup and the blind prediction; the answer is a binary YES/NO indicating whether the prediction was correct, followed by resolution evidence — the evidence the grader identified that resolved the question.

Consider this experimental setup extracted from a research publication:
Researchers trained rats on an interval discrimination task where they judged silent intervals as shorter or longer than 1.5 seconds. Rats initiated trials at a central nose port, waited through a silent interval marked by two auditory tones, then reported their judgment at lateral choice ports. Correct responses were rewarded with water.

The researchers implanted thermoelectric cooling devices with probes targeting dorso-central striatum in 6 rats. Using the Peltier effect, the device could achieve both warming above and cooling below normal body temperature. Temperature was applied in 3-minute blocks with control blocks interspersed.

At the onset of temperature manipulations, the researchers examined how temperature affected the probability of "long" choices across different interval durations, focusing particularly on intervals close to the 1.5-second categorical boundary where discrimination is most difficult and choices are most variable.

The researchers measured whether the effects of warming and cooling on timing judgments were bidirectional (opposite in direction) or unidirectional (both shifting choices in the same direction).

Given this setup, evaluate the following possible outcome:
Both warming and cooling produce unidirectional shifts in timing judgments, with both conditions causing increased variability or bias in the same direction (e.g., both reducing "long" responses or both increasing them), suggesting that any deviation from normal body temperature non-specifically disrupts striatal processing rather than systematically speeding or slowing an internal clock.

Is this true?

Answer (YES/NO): NO